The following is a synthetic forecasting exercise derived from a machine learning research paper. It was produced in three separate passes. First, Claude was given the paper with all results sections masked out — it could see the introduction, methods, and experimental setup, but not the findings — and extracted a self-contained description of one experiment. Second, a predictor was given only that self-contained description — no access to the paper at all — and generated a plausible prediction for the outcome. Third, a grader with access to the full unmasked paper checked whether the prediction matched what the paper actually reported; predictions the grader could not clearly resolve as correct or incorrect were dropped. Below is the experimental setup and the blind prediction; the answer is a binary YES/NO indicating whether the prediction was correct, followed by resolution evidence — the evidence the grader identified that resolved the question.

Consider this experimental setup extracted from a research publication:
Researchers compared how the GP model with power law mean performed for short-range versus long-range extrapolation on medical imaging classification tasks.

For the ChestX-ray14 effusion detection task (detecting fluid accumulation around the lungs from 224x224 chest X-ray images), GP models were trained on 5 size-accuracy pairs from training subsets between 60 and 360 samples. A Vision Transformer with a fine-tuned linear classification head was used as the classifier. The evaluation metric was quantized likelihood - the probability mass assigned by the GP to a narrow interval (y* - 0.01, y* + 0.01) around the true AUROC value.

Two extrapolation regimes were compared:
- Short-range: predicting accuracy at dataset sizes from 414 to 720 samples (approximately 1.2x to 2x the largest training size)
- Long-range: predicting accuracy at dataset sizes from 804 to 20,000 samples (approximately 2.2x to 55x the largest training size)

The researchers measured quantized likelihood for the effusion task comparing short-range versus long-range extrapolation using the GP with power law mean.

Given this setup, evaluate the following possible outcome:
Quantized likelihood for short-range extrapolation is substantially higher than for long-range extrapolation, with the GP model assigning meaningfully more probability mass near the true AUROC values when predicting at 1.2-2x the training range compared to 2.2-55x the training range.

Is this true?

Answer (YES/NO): YES